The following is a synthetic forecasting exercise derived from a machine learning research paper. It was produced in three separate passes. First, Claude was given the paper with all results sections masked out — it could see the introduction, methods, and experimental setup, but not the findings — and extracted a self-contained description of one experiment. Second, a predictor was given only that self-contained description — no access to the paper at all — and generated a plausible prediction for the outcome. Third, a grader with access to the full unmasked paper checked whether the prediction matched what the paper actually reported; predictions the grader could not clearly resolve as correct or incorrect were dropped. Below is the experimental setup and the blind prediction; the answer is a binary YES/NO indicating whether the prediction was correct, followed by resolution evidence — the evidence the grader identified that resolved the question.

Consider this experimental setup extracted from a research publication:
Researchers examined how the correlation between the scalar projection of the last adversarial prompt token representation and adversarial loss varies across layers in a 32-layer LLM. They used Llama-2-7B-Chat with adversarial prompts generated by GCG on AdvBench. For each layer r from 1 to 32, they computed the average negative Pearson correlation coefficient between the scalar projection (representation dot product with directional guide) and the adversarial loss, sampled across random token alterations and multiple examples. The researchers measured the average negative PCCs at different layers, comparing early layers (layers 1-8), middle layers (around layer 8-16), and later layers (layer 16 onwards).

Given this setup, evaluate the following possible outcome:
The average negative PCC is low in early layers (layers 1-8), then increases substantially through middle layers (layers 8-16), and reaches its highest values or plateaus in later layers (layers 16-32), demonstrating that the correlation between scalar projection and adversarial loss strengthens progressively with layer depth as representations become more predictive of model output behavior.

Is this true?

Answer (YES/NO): YES